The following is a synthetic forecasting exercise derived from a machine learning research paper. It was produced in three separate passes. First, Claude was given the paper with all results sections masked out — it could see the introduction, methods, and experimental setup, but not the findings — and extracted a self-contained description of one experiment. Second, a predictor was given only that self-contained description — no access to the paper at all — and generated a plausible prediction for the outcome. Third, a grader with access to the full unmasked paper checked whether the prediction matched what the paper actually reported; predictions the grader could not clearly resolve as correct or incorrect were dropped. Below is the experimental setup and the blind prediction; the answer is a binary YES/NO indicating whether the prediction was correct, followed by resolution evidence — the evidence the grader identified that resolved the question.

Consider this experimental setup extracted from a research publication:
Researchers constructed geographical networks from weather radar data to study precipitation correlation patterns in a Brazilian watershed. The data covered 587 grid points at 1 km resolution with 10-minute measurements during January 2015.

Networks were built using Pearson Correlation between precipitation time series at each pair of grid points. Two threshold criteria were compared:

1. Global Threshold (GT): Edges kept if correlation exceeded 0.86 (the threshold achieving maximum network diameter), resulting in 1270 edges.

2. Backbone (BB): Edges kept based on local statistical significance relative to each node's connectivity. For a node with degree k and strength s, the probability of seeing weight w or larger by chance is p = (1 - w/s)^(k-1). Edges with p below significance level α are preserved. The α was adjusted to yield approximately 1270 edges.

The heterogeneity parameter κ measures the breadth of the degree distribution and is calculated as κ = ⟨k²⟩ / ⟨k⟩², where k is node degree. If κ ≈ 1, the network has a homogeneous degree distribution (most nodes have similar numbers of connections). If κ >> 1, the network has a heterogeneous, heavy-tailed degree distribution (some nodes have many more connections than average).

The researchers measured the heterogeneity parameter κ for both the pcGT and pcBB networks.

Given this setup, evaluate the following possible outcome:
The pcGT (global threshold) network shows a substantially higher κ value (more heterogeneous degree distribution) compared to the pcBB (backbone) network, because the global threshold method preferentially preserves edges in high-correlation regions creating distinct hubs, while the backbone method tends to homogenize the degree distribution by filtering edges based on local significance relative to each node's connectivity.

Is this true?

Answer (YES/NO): NO